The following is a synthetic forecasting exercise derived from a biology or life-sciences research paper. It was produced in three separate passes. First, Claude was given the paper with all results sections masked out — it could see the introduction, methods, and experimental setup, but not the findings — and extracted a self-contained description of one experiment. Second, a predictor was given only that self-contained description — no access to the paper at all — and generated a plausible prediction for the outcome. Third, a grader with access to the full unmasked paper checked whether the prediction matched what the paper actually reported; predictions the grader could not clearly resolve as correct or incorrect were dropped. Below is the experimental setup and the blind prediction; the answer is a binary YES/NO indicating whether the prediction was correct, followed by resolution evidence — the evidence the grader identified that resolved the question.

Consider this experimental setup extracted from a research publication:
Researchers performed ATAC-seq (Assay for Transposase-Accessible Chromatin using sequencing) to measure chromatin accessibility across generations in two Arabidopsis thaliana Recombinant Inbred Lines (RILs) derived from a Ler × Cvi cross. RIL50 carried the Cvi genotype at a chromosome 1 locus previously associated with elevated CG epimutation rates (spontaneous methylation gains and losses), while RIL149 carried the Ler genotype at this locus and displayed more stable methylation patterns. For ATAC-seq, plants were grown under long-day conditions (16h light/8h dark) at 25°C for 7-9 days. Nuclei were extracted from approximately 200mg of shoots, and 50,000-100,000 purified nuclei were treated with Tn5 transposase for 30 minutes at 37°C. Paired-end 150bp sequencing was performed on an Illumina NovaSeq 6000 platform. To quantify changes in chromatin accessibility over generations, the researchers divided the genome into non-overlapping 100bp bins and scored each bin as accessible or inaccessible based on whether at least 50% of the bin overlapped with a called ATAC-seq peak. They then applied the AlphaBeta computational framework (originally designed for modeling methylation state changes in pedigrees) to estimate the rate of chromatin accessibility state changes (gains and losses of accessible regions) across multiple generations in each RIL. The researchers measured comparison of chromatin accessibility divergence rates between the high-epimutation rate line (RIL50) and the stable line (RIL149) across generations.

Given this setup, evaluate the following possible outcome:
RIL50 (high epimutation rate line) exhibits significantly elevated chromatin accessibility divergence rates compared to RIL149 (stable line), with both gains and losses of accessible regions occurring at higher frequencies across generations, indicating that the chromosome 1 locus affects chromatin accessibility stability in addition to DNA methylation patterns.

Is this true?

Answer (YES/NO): YES